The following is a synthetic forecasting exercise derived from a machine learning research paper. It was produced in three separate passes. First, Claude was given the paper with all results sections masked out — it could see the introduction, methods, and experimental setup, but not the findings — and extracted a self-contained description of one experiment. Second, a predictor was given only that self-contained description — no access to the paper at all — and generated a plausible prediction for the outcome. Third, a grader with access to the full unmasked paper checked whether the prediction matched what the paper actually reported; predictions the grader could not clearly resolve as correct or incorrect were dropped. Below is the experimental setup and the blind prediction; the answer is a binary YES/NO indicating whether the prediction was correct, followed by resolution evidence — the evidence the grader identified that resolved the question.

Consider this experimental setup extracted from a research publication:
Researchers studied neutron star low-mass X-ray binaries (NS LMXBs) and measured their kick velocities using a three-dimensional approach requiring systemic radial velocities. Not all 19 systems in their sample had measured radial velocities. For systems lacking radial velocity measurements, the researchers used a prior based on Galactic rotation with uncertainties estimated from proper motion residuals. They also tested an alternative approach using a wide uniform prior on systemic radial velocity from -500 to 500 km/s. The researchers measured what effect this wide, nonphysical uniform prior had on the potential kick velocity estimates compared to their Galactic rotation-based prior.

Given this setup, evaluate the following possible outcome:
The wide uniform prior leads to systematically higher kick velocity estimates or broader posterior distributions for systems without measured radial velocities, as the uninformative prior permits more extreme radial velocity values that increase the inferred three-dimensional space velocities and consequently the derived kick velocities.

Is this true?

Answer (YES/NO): NO